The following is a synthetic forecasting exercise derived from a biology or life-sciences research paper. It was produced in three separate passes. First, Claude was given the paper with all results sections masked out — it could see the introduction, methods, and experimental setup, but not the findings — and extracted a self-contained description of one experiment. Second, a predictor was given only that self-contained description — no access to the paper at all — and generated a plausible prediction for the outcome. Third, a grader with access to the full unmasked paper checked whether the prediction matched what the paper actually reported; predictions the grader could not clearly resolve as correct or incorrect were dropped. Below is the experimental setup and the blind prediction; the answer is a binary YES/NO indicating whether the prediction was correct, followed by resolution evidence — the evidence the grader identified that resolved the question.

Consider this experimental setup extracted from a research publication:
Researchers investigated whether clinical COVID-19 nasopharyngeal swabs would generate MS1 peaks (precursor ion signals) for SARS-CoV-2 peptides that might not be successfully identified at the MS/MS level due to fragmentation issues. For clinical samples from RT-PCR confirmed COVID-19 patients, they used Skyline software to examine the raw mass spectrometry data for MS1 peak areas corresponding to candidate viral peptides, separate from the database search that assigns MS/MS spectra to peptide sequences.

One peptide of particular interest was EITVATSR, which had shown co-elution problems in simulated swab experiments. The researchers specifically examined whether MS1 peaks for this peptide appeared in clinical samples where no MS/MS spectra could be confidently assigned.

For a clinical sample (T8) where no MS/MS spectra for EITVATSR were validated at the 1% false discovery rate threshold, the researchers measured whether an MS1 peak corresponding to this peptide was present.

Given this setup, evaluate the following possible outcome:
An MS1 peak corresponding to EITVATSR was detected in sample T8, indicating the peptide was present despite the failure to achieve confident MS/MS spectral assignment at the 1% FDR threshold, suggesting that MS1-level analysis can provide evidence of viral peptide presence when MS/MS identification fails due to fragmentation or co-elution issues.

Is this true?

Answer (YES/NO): YES